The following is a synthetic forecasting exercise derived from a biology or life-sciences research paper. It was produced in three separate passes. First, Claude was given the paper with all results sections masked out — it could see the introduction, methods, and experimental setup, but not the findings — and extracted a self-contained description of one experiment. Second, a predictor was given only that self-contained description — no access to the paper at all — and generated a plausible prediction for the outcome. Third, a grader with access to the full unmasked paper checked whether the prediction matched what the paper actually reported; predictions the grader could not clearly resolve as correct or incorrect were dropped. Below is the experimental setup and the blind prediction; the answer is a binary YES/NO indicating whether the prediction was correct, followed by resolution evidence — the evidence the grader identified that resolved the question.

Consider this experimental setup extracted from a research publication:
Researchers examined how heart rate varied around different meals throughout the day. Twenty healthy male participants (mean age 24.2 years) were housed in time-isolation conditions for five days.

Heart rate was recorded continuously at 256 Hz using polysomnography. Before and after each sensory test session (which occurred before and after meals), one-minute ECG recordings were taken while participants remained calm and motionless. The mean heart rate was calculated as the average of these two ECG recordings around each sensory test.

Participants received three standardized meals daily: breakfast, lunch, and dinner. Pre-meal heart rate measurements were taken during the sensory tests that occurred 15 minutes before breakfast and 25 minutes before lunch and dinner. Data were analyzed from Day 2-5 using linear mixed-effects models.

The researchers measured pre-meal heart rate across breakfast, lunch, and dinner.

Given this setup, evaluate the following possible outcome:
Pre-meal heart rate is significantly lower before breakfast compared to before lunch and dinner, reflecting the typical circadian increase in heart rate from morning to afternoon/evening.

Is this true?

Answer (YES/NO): NO